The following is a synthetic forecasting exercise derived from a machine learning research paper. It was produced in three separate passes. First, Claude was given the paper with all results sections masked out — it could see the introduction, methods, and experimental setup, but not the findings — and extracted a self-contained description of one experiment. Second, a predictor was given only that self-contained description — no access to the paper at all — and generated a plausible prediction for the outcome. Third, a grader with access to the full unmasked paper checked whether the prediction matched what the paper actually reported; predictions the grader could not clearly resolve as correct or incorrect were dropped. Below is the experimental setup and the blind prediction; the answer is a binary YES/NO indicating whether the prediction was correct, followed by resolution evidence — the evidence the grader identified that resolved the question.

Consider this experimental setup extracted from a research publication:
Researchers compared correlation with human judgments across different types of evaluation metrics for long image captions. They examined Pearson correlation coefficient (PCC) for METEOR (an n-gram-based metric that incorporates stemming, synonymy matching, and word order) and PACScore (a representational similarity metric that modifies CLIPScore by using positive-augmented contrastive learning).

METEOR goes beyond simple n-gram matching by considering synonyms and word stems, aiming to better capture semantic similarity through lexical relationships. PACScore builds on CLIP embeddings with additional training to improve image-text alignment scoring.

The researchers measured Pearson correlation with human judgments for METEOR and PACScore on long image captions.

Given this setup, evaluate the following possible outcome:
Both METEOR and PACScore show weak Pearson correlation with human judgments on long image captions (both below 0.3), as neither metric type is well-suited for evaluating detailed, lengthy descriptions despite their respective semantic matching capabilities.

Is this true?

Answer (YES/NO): NO